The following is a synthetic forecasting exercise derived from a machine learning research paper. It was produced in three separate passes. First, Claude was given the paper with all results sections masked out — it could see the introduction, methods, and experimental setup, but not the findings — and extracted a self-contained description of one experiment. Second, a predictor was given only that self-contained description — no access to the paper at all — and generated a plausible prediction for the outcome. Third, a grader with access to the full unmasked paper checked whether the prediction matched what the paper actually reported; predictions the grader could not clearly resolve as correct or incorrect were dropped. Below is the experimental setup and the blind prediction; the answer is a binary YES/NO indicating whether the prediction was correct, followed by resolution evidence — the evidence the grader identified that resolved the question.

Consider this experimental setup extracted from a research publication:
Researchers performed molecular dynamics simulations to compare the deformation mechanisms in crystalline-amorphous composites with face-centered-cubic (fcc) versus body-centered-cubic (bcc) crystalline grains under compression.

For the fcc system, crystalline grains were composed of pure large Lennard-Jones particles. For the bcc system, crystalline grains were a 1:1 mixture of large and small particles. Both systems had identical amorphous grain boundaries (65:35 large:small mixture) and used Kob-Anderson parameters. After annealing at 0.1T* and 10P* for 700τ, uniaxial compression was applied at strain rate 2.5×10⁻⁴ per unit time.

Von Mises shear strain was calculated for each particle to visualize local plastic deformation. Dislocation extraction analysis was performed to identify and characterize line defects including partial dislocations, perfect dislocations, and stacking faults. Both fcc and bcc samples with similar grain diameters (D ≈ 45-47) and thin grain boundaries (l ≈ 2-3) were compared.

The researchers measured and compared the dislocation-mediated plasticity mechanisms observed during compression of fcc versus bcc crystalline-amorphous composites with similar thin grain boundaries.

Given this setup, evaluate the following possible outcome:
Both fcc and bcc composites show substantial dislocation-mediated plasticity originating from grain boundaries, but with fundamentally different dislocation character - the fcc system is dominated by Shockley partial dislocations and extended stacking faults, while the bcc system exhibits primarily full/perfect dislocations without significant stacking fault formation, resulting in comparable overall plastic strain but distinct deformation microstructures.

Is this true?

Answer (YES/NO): NO